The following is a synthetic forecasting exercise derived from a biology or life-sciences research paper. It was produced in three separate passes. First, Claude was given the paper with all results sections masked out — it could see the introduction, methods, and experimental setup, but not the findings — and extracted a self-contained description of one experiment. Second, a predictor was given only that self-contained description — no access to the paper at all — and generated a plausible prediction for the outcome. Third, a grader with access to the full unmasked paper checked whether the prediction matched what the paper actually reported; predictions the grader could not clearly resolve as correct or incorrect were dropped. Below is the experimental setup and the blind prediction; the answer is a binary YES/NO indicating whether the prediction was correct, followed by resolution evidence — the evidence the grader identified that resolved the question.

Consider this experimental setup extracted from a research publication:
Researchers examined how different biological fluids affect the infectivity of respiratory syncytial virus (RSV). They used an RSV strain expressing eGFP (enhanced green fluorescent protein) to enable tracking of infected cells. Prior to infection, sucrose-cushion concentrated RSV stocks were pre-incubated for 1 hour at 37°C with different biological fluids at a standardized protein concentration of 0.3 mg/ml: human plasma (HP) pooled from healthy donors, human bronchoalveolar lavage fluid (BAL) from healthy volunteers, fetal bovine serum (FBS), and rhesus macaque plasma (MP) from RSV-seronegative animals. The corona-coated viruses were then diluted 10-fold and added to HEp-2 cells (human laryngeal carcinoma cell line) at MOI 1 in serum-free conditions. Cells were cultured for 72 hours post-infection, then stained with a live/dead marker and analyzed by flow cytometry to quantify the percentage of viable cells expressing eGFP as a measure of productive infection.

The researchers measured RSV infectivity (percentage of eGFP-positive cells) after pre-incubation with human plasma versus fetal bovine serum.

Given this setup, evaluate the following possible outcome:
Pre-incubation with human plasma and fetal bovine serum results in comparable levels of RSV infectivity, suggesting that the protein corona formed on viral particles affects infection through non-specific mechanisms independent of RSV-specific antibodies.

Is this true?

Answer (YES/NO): NO